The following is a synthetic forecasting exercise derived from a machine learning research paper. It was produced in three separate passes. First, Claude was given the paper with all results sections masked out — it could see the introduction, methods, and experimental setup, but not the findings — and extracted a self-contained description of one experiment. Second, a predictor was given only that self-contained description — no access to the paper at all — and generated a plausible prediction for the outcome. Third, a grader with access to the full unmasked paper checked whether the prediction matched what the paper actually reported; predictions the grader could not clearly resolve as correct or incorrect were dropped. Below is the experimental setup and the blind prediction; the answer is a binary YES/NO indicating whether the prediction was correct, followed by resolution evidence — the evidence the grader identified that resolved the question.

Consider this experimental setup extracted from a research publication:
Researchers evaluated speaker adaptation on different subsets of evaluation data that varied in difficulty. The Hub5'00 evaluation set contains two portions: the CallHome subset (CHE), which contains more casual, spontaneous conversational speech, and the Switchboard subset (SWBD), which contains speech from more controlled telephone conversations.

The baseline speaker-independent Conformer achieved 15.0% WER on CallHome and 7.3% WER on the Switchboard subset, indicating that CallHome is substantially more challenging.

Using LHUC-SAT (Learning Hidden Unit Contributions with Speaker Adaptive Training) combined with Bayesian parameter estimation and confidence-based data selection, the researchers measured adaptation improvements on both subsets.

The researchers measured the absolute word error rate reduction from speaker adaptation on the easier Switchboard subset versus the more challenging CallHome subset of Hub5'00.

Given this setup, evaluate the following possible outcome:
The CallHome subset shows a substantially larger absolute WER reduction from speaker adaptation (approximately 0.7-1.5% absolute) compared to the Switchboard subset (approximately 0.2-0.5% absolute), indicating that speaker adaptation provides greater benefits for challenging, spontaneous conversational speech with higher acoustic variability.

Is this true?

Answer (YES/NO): NO